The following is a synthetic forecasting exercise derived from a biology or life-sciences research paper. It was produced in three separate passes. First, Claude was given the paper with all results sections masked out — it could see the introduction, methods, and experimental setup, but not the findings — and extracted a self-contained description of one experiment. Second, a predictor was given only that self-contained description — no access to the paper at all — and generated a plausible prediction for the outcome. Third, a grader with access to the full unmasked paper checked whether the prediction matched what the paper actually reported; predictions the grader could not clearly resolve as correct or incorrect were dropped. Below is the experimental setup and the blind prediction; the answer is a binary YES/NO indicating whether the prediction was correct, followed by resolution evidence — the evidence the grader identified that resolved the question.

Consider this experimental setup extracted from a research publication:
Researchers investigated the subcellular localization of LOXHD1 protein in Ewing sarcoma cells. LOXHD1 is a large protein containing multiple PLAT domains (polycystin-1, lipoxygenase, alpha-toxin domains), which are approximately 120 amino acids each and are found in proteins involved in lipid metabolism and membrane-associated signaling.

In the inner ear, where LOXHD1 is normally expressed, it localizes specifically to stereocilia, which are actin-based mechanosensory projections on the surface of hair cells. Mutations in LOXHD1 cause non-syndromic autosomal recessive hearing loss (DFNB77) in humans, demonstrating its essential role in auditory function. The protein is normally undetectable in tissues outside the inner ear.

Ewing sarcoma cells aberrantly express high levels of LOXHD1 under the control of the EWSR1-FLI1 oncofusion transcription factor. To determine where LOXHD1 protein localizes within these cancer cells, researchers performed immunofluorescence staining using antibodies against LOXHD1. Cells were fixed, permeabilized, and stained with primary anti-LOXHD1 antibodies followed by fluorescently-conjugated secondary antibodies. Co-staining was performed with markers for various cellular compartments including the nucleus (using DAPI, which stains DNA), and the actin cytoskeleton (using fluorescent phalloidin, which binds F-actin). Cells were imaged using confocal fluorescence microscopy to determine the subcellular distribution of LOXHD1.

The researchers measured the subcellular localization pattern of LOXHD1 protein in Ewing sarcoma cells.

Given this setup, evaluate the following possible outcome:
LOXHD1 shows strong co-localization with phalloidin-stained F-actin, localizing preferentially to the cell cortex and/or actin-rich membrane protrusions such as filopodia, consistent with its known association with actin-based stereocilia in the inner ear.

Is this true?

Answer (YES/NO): NO